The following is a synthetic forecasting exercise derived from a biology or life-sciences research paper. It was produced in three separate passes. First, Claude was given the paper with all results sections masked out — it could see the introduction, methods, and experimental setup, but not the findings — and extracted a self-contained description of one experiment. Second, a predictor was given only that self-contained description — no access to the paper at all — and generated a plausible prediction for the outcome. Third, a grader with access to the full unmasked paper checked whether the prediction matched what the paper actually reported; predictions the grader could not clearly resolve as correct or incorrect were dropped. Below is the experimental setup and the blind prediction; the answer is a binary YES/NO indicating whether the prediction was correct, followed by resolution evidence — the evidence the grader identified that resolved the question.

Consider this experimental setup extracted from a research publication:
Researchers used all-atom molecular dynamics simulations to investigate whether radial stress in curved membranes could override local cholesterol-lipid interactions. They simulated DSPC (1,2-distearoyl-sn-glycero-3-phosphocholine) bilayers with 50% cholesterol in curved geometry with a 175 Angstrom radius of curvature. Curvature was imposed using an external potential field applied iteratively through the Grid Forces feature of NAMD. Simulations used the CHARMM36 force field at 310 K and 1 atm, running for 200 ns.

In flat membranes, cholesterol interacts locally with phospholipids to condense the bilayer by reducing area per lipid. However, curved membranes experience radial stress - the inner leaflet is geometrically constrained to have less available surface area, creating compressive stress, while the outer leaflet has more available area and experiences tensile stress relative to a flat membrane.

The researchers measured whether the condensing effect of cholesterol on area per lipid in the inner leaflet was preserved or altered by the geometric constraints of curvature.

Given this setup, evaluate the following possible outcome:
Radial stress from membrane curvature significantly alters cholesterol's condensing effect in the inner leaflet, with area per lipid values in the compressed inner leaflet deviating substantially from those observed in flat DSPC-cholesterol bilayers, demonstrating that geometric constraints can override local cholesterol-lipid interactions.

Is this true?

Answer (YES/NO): YES